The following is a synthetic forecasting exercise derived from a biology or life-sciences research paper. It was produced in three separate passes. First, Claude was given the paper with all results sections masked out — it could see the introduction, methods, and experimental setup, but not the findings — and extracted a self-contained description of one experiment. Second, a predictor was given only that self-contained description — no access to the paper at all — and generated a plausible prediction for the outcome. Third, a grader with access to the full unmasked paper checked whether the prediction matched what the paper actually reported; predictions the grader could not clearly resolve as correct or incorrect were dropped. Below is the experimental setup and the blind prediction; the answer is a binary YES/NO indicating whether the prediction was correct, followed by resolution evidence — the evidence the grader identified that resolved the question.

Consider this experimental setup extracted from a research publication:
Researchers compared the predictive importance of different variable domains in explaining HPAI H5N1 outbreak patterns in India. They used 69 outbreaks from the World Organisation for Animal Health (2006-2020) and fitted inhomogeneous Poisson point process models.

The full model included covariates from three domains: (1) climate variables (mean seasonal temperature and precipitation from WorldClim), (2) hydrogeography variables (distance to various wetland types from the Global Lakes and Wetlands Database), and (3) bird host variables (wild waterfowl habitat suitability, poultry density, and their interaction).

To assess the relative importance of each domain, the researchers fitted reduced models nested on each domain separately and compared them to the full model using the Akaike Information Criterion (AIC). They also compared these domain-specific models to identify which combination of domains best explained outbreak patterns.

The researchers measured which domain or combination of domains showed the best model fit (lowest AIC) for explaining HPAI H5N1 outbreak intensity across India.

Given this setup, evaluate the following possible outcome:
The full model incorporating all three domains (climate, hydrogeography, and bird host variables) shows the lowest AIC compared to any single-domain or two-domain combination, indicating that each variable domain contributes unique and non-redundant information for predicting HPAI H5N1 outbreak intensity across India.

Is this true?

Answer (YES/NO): NO